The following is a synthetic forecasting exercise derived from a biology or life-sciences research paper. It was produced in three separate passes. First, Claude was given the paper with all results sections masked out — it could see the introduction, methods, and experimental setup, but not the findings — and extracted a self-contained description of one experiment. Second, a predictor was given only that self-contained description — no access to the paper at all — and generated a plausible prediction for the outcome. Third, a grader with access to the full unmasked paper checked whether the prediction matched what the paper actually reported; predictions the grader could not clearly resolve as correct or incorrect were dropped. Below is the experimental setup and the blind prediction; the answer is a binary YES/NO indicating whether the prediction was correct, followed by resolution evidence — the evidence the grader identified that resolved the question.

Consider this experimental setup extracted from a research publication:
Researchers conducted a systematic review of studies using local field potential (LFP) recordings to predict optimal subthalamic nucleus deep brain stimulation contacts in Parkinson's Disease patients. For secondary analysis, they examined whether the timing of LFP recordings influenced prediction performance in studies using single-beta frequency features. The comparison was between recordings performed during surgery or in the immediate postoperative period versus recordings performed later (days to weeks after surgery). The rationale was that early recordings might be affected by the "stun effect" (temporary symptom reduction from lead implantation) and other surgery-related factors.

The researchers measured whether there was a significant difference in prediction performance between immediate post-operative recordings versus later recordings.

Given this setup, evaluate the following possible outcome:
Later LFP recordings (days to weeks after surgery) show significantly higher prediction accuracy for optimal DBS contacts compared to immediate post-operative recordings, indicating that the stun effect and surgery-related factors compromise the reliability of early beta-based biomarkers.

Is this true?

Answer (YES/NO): NO